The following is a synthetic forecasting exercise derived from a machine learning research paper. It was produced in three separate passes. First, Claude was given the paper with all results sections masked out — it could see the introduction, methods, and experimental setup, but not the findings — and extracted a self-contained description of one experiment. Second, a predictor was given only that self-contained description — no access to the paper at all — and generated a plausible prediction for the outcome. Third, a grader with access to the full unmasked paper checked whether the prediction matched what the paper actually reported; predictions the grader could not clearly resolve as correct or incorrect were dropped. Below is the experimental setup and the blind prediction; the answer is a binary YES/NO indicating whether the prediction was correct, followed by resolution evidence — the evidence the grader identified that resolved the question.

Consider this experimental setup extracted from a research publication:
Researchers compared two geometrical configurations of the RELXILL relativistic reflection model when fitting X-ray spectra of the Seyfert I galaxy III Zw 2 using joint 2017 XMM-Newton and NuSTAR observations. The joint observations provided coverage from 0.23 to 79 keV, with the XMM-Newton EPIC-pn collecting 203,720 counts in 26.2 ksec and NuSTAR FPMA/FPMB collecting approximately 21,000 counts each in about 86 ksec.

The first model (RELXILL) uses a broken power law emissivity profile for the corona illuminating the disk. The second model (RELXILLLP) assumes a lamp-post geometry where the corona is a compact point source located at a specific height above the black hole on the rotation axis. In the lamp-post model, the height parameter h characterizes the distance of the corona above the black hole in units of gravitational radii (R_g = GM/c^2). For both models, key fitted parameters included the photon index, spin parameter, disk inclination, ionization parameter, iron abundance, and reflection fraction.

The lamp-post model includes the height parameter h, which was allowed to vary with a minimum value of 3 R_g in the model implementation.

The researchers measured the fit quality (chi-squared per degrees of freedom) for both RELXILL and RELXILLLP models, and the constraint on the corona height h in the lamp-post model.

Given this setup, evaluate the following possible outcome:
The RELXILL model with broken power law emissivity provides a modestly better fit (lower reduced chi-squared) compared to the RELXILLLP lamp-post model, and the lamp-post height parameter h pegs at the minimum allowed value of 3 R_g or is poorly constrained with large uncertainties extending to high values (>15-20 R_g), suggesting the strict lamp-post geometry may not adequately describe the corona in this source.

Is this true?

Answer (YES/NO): YES